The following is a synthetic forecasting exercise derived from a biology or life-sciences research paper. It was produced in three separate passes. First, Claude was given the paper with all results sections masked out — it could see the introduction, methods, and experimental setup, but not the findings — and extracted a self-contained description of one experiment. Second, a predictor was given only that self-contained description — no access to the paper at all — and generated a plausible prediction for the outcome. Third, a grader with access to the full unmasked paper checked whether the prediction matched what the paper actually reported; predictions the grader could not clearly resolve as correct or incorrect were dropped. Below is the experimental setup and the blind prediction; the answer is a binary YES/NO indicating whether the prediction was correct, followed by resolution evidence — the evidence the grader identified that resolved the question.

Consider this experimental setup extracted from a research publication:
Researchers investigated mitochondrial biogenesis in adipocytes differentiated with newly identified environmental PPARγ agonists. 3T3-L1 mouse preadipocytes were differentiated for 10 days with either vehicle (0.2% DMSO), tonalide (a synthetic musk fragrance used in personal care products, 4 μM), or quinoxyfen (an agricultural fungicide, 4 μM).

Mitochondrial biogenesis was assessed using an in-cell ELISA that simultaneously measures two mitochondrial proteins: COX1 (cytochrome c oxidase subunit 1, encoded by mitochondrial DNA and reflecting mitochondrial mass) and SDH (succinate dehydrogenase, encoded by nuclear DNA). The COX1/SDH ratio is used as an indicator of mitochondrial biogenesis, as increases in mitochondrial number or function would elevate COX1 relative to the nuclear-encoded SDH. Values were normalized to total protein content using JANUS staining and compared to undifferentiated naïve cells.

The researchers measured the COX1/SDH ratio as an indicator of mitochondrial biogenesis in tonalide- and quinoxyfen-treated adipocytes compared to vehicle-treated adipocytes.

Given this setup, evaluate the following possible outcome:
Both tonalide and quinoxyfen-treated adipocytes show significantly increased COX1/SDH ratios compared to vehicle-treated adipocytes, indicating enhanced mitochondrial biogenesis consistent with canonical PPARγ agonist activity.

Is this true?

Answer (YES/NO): NO